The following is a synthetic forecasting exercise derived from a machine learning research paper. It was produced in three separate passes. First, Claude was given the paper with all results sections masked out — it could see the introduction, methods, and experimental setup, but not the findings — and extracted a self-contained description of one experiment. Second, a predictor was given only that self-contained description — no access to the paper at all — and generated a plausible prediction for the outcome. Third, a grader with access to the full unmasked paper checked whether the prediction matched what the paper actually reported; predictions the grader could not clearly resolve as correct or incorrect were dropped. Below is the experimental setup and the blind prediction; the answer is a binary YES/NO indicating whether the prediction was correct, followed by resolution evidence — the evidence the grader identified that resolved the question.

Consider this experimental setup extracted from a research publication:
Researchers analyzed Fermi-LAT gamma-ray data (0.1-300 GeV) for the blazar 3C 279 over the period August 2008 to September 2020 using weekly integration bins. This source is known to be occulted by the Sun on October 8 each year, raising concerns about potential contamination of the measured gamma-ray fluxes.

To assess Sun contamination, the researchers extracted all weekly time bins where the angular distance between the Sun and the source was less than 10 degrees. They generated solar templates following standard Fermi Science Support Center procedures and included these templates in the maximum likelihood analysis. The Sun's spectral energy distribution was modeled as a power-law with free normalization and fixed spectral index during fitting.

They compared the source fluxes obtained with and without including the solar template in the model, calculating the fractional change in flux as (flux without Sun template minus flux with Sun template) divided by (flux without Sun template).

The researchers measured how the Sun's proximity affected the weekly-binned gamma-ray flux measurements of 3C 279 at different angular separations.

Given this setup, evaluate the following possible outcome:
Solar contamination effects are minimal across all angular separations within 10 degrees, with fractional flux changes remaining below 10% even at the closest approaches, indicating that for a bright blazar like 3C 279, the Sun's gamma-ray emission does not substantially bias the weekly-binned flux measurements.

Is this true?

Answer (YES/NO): NO